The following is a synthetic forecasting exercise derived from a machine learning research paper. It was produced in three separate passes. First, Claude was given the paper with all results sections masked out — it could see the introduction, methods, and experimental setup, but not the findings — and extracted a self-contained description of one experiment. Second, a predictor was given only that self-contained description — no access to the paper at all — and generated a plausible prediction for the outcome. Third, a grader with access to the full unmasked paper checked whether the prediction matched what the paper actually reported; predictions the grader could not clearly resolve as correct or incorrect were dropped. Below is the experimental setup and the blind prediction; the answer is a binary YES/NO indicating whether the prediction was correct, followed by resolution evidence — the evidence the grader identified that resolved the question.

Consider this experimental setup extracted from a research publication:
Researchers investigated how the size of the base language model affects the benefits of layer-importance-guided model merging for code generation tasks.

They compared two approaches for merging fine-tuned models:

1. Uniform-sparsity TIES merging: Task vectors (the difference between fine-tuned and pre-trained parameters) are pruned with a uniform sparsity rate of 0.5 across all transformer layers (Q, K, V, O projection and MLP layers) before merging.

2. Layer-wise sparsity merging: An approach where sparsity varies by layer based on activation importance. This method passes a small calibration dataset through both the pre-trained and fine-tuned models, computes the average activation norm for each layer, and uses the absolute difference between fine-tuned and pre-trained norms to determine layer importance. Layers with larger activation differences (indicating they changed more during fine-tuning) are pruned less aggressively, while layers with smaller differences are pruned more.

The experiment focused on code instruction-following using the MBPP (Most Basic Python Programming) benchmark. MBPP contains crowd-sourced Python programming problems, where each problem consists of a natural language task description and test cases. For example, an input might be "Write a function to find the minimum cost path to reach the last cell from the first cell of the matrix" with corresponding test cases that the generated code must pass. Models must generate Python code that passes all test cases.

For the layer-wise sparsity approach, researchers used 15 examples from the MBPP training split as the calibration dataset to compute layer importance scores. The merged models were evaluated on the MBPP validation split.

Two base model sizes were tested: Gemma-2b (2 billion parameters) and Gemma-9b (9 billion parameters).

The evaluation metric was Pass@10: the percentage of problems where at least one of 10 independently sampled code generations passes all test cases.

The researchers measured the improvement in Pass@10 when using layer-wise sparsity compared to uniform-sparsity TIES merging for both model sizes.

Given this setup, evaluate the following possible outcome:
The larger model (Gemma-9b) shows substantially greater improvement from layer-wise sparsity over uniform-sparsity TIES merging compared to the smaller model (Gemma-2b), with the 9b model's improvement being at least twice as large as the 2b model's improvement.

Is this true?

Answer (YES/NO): NO